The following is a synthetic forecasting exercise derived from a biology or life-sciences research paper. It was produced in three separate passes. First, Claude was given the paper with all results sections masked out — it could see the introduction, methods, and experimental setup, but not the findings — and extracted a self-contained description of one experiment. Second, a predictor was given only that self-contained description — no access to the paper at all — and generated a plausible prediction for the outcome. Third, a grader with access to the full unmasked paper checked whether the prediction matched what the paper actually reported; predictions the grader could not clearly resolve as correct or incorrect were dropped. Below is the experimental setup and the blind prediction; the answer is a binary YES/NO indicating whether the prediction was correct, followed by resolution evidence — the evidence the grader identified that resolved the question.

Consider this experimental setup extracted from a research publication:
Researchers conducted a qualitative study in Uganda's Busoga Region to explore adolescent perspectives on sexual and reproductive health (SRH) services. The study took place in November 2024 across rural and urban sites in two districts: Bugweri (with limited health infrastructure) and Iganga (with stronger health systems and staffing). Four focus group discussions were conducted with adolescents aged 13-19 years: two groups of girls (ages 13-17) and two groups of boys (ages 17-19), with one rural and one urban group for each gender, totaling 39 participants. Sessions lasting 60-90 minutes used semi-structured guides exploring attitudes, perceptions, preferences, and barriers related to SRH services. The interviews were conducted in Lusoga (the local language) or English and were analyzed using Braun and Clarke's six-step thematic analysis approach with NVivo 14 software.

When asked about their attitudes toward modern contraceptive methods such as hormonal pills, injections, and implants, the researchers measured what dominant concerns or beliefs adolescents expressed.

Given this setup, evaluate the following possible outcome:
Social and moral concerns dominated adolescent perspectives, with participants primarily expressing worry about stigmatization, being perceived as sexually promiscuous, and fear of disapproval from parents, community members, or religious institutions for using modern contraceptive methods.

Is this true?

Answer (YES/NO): NO